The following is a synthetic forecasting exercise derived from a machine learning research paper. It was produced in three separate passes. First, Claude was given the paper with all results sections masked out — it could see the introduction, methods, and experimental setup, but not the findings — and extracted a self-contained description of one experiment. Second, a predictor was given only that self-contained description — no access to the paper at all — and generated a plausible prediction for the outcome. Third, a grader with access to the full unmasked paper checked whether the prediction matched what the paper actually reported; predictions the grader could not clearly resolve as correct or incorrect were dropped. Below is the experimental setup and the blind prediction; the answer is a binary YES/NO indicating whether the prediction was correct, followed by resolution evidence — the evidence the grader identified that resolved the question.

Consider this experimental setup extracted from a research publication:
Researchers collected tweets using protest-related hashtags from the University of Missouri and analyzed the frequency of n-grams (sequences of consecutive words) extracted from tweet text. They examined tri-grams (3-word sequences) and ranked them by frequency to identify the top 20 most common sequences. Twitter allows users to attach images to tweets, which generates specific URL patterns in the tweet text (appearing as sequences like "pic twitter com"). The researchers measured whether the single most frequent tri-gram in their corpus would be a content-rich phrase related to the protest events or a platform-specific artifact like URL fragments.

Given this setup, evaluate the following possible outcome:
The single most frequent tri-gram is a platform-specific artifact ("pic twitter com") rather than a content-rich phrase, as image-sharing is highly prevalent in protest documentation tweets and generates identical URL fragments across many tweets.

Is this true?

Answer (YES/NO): YES